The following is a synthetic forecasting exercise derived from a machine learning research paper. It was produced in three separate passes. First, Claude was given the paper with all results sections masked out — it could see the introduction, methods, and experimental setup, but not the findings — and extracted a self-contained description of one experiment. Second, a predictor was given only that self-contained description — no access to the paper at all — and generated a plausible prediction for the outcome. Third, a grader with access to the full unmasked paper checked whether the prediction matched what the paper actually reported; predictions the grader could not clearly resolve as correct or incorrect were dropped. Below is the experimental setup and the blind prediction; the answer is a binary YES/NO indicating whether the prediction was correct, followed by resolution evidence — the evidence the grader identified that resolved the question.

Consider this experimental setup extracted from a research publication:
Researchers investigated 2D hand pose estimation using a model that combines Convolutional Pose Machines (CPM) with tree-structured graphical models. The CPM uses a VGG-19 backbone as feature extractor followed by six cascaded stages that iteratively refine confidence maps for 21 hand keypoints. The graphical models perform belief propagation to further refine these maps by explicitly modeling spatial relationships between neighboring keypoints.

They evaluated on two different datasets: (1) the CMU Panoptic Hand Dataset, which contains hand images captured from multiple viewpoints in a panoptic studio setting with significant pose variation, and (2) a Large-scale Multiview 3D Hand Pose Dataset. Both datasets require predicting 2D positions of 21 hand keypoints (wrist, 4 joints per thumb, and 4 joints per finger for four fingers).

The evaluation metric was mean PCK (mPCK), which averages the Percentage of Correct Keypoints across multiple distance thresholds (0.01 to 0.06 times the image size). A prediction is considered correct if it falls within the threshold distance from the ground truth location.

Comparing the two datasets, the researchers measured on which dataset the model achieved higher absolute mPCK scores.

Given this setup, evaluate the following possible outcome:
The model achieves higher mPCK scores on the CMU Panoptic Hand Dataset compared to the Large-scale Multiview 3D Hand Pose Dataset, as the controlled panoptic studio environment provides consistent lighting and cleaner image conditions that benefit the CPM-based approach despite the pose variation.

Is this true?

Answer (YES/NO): NO